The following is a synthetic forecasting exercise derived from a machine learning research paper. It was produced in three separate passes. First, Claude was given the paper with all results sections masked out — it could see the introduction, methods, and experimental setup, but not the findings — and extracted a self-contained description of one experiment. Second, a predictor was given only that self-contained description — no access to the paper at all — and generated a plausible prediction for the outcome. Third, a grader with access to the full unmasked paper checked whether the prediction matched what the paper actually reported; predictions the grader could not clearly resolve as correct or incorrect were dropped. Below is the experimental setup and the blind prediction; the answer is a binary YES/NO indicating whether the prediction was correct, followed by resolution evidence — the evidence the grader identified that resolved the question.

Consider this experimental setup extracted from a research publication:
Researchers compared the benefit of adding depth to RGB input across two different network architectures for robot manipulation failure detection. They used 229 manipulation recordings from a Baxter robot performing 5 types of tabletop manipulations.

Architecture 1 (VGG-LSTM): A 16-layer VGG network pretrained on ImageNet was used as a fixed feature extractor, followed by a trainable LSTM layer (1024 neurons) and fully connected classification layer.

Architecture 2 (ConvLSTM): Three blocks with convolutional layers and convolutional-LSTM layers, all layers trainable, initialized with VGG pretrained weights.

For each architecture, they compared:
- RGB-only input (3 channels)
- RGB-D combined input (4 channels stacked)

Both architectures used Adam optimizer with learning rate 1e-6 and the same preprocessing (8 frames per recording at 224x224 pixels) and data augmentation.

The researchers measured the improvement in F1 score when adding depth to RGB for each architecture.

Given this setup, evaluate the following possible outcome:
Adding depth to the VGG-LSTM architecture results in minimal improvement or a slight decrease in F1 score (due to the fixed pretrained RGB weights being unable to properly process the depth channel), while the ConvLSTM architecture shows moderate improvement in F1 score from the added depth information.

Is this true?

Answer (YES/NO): YES